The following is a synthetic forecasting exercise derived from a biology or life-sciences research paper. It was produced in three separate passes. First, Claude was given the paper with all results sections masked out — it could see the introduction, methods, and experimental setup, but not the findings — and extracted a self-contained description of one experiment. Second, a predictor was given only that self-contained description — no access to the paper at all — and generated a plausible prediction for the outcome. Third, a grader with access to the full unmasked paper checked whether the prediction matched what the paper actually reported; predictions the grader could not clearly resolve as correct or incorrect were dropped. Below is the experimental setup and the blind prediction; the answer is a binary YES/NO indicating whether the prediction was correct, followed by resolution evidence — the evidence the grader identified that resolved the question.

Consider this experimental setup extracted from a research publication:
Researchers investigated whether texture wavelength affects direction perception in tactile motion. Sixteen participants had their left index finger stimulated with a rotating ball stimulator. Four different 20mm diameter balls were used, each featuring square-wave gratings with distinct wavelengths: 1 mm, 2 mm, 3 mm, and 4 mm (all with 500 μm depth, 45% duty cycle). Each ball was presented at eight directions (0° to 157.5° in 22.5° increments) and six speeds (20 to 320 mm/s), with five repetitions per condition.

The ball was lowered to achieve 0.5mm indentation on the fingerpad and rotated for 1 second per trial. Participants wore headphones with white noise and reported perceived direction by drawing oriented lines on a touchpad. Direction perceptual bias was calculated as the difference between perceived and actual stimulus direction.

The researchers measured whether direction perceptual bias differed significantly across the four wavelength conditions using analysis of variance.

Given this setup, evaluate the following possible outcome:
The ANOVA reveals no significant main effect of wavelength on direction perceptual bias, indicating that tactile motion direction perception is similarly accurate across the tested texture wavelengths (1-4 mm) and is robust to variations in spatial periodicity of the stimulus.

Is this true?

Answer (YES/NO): NO